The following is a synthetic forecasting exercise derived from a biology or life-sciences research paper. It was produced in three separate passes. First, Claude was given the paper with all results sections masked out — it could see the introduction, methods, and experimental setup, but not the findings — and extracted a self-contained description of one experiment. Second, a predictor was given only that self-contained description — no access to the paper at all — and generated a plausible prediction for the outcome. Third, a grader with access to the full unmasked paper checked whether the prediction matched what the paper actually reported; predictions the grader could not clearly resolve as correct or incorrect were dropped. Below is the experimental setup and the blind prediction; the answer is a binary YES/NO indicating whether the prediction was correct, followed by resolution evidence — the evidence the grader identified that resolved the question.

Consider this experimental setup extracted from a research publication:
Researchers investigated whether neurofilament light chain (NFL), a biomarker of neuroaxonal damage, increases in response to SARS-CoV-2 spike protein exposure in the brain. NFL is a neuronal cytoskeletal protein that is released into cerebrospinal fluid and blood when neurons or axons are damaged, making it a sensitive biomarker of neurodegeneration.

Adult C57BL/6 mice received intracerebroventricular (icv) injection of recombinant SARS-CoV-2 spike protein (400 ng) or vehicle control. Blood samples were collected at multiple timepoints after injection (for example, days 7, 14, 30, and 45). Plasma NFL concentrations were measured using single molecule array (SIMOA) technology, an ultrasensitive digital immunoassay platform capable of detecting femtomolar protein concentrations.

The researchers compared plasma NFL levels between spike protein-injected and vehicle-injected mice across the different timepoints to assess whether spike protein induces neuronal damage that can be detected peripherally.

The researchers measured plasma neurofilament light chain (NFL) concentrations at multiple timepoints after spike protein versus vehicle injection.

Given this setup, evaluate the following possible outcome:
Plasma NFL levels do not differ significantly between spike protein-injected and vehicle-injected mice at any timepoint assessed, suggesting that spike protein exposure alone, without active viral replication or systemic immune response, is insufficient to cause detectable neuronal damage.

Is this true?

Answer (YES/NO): NO